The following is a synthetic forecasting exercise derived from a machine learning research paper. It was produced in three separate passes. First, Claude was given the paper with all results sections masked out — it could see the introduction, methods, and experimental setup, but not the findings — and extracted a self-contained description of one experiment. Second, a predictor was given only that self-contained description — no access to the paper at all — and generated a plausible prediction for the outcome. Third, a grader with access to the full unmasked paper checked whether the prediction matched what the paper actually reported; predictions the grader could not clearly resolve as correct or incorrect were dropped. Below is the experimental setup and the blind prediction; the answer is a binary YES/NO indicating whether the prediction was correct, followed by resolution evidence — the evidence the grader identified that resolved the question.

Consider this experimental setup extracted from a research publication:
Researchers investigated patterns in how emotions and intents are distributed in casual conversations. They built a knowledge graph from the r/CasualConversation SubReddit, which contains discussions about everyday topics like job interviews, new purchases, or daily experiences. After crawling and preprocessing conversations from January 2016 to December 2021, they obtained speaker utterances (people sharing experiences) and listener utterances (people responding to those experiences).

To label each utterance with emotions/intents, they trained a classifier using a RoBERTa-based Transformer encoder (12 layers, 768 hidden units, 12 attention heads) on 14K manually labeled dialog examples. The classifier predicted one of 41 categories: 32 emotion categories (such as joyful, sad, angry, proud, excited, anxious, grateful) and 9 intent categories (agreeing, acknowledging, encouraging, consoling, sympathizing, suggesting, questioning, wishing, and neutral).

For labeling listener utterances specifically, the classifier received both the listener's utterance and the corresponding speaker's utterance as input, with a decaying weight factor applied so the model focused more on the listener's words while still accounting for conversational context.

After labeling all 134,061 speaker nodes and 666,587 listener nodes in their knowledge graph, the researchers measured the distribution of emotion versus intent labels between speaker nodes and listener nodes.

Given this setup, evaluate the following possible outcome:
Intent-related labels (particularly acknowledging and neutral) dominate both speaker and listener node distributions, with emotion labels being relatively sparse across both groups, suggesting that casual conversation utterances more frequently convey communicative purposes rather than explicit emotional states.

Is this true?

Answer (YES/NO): NO